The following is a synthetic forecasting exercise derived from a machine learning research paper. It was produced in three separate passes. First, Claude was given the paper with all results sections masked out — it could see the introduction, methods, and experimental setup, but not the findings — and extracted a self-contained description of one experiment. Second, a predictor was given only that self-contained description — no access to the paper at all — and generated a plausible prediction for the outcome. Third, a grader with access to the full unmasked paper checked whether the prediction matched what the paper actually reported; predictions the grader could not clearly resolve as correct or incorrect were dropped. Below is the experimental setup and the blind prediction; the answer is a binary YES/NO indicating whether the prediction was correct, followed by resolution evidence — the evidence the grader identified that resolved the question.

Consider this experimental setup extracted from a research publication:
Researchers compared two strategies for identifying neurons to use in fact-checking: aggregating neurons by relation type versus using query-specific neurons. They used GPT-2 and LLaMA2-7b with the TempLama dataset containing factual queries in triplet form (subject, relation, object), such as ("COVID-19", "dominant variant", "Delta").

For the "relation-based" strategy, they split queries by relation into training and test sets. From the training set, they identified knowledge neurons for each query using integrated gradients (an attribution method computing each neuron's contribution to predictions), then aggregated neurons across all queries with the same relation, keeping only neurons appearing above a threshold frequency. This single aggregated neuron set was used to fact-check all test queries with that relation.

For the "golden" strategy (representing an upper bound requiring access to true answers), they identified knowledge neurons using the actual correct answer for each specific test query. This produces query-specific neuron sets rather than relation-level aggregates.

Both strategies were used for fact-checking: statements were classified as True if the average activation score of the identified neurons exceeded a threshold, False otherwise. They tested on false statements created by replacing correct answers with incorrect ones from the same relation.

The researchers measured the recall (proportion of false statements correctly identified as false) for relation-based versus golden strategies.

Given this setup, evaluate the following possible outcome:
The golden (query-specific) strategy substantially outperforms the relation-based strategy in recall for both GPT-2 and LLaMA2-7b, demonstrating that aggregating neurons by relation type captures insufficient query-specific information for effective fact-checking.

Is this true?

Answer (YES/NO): YES